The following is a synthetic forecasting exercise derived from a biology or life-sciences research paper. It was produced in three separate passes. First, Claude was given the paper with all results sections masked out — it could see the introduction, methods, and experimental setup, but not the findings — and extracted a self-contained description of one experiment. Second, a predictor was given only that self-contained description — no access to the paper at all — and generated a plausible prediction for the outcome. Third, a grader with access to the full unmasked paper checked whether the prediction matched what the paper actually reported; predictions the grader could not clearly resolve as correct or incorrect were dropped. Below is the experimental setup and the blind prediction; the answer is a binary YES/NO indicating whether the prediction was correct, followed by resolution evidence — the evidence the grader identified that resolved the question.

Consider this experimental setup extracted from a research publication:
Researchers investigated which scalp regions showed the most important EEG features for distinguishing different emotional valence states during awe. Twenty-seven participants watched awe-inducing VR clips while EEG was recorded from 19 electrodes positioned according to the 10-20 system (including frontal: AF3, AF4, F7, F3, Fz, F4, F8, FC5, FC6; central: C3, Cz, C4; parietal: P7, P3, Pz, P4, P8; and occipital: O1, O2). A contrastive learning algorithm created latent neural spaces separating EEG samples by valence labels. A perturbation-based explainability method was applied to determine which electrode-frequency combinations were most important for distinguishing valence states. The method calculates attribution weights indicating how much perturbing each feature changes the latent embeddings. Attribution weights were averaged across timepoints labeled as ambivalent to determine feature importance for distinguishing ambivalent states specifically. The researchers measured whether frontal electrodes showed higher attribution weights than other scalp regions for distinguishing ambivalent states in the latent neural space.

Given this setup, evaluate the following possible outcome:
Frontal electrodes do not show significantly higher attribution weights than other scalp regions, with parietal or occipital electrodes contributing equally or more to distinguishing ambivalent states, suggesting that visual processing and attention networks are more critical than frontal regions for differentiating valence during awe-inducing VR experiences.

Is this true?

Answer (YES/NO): NO